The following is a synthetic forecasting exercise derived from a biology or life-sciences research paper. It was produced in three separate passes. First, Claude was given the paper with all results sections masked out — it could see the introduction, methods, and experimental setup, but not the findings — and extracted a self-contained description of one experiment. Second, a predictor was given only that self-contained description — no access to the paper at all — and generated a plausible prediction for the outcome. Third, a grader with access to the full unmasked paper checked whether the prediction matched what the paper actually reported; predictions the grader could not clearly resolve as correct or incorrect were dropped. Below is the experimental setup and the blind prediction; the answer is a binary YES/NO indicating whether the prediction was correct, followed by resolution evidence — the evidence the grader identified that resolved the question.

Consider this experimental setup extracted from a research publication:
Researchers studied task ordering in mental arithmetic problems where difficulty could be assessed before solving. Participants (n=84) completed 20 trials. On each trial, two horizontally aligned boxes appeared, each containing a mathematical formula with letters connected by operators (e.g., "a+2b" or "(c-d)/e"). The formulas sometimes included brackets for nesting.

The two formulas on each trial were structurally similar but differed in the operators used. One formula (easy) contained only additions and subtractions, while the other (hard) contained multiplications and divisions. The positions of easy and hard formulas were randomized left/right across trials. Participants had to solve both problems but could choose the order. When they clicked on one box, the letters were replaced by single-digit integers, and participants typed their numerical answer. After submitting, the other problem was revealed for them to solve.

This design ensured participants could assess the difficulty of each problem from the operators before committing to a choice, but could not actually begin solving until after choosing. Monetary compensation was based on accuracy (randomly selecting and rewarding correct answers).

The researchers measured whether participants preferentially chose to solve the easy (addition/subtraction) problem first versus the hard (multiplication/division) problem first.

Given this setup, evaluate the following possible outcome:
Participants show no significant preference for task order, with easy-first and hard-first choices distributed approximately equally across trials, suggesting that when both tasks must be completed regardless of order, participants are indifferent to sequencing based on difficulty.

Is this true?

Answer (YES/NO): NO